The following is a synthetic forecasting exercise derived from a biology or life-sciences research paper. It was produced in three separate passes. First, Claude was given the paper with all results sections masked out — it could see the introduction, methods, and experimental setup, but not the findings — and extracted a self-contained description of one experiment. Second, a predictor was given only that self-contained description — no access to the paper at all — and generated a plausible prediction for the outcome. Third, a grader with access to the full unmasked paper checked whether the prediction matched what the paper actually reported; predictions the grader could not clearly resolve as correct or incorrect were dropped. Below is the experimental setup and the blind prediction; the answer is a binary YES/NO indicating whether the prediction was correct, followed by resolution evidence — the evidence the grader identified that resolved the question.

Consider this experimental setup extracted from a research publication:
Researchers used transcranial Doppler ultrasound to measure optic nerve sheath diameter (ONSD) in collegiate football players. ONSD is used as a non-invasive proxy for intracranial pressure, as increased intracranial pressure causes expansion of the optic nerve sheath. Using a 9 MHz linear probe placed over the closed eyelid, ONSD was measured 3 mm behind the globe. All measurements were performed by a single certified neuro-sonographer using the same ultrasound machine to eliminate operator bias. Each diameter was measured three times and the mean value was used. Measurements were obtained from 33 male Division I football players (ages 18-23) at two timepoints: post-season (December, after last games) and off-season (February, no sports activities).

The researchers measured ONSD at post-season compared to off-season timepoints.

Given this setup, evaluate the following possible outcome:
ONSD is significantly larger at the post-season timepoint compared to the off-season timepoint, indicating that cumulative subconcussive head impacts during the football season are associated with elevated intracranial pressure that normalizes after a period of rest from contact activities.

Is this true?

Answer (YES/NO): NO